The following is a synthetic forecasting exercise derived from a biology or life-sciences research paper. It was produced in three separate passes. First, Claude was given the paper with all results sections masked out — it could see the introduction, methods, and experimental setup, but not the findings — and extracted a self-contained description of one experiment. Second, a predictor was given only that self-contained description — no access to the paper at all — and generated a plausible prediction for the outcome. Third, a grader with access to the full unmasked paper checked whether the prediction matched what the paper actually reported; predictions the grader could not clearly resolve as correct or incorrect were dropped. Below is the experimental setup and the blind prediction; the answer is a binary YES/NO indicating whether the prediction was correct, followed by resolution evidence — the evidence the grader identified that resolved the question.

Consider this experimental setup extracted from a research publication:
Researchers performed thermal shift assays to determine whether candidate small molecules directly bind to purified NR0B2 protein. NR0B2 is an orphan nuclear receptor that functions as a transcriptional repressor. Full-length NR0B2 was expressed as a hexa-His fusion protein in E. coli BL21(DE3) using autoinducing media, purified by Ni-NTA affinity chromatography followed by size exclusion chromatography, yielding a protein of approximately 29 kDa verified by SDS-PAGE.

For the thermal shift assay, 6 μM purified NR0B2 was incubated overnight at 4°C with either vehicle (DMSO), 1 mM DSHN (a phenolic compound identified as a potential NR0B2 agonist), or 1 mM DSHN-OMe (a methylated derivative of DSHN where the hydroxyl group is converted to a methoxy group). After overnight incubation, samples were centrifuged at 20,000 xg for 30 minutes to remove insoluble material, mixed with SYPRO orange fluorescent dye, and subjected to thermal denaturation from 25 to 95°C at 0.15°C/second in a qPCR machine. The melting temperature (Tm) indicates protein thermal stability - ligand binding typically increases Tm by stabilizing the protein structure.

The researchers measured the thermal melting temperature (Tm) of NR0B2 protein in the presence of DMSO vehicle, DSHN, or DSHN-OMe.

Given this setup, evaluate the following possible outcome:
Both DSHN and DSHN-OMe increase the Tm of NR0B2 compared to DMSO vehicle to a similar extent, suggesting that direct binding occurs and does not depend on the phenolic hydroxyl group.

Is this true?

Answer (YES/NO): NO